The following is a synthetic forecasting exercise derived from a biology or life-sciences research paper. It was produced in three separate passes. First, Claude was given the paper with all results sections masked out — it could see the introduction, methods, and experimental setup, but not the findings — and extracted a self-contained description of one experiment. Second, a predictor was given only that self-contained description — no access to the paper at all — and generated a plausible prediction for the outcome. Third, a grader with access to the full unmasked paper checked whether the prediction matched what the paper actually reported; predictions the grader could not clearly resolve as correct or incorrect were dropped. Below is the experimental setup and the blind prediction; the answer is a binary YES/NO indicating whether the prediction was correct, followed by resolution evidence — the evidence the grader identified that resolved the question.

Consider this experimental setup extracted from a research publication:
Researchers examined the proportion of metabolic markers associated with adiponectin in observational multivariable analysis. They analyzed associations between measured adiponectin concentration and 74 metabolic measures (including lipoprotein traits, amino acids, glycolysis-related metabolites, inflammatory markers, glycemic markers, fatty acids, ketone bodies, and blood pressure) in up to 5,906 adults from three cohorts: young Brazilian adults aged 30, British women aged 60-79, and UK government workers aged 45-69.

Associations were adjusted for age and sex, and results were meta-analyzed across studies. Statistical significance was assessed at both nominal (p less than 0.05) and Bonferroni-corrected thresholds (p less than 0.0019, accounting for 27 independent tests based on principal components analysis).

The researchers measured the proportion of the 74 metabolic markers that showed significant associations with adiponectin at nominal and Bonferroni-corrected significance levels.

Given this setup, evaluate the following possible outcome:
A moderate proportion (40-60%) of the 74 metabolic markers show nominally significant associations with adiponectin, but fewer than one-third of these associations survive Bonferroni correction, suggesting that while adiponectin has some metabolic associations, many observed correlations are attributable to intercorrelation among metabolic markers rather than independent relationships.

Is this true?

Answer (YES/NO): NO